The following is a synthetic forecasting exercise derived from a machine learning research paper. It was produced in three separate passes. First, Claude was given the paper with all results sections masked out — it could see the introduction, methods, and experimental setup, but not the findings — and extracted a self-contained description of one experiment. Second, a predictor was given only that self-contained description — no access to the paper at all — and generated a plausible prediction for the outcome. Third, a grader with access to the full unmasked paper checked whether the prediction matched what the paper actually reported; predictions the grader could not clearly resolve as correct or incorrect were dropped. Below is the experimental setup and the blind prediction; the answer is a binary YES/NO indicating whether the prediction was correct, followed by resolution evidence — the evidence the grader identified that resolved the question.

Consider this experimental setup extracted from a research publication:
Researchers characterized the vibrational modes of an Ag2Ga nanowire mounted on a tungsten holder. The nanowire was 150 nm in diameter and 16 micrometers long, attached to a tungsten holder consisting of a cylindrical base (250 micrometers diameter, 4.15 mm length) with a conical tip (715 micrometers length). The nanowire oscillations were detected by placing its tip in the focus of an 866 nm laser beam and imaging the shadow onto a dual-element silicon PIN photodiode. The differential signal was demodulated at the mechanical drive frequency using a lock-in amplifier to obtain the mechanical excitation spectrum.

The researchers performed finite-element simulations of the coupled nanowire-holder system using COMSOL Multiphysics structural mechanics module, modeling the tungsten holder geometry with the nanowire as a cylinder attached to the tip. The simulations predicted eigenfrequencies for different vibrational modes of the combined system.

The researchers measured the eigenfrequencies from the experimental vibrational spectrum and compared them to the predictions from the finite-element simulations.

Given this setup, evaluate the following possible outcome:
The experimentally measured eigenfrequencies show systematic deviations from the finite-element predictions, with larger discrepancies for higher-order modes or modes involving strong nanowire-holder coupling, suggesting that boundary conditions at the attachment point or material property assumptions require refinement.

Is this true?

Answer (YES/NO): NO